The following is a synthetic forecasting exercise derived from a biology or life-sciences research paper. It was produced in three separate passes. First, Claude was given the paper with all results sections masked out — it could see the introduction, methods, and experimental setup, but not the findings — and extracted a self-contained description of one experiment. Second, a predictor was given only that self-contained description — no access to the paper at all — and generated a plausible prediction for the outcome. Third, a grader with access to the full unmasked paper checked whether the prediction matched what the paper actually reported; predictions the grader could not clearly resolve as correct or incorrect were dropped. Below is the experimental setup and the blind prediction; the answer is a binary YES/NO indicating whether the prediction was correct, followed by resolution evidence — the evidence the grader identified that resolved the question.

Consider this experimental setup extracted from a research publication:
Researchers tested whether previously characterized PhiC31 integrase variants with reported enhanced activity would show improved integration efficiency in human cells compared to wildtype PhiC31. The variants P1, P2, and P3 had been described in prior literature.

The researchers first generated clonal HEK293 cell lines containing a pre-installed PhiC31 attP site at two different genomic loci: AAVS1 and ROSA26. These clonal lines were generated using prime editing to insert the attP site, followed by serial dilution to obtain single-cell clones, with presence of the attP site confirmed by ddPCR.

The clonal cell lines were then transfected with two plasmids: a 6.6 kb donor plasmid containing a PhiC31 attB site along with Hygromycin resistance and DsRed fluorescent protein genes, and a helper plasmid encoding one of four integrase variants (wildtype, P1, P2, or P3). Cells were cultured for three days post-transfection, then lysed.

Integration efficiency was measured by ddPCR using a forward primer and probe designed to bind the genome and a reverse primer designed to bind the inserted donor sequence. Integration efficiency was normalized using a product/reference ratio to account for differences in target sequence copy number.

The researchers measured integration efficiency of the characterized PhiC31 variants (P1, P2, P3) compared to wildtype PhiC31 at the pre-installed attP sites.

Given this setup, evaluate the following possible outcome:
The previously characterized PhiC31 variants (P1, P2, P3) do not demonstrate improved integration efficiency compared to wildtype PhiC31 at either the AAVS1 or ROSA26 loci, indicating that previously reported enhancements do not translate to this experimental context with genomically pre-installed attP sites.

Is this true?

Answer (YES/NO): NO